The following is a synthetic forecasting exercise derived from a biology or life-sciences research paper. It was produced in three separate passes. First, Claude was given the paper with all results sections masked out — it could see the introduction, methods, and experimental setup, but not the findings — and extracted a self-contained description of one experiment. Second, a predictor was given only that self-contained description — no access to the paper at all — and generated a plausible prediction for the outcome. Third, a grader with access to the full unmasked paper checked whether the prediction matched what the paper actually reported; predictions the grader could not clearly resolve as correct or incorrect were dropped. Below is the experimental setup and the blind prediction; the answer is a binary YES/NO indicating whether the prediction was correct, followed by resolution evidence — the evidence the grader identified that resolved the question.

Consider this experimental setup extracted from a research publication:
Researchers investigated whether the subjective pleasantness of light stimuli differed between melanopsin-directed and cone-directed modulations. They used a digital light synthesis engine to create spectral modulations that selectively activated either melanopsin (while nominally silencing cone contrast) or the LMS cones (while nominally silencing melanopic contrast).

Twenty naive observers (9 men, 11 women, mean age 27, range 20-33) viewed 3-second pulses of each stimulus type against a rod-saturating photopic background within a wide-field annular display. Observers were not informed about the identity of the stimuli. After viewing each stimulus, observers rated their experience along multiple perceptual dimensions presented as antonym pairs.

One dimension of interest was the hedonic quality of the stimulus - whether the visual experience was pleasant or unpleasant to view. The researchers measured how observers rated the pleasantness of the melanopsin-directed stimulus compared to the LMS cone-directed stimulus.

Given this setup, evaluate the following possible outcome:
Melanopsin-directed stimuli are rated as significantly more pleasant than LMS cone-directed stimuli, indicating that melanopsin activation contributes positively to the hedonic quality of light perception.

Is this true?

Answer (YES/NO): NO